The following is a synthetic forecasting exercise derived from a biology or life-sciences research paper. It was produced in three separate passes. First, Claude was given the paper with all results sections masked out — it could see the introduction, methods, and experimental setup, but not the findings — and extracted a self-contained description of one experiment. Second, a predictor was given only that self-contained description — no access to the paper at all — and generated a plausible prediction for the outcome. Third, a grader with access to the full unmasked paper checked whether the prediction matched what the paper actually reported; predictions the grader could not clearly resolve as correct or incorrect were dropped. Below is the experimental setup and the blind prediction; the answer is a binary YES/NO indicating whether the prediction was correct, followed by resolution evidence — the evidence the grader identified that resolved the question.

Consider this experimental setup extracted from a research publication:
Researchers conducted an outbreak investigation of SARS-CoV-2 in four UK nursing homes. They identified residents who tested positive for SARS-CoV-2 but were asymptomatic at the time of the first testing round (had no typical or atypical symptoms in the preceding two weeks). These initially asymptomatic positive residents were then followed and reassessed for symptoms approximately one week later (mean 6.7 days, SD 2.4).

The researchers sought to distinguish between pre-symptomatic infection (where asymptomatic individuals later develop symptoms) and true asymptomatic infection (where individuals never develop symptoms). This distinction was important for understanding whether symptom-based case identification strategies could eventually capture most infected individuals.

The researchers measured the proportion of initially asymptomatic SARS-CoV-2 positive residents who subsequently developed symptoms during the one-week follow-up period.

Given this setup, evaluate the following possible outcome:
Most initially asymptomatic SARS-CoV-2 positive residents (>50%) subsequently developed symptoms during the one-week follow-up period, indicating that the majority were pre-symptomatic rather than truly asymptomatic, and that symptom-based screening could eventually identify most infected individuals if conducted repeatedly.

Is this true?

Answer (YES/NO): NO